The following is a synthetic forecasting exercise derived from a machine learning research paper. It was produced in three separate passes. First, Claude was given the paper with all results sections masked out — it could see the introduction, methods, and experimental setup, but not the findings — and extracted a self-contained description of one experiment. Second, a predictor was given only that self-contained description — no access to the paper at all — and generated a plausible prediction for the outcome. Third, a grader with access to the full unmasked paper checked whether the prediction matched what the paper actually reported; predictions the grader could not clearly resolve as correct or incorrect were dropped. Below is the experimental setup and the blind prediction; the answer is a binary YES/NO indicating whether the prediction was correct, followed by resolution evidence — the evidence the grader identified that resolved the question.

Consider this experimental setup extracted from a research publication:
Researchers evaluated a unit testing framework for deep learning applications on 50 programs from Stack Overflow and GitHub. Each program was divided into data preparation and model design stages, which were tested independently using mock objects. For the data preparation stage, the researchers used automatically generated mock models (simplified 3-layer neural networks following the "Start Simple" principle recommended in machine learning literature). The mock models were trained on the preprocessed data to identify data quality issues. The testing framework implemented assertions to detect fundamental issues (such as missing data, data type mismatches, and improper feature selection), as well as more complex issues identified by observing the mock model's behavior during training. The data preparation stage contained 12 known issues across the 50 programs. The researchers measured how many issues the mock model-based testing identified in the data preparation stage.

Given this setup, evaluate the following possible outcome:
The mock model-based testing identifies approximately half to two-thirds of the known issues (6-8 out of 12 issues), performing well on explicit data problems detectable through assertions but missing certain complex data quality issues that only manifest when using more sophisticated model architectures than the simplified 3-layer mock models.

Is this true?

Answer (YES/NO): NO